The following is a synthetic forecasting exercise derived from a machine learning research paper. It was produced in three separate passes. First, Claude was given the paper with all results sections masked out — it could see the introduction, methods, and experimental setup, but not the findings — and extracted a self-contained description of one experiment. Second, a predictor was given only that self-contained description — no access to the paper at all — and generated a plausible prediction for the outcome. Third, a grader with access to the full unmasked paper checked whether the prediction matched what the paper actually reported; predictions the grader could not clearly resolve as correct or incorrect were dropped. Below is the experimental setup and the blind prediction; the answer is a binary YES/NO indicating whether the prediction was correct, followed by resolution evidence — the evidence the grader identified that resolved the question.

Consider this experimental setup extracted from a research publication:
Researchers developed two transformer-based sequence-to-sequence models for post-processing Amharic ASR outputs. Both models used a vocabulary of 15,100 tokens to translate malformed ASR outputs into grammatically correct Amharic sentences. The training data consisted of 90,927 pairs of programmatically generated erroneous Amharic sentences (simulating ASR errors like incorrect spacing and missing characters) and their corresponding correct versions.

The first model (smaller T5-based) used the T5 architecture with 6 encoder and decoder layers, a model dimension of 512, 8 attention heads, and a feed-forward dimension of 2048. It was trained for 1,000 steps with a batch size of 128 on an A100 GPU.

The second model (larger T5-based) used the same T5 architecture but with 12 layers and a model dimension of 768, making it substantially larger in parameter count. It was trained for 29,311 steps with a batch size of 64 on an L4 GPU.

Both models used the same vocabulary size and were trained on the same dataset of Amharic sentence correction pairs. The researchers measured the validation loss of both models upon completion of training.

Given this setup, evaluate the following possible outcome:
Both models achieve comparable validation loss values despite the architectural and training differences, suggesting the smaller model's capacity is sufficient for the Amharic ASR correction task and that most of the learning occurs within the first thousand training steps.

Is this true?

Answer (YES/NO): NO